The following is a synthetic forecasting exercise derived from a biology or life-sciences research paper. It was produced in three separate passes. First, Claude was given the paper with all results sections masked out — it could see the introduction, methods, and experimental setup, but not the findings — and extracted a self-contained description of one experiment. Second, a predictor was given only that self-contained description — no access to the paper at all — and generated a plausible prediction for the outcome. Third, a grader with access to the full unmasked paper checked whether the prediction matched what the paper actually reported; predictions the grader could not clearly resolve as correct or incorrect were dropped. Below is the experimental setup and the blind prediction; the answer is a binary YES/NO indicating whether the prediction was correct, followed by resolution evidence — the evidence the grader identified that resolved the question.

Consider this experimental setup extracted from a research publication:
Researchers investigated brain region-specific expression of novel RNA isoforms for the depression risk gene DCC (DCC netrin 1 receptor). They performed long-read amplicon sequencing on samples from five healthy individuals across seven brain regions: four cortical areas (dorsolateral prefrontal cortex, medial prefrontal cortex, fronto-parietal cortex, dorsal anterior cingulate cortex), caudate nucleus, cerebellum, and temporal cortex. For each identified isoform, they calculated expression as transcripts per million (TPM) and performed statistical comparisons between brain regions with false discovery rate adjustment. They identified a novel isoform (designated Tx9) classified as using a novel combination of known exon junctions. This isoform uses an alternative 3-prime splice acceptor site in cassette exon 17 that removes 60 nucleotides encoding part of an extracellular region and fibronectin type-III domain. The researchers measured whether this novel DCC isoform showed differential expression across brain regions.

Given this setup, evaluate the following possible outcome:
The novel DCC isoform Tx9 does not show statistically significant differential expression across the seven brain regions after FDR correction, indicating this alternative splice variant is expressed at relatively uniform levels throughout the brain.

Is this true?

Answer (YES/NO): NO